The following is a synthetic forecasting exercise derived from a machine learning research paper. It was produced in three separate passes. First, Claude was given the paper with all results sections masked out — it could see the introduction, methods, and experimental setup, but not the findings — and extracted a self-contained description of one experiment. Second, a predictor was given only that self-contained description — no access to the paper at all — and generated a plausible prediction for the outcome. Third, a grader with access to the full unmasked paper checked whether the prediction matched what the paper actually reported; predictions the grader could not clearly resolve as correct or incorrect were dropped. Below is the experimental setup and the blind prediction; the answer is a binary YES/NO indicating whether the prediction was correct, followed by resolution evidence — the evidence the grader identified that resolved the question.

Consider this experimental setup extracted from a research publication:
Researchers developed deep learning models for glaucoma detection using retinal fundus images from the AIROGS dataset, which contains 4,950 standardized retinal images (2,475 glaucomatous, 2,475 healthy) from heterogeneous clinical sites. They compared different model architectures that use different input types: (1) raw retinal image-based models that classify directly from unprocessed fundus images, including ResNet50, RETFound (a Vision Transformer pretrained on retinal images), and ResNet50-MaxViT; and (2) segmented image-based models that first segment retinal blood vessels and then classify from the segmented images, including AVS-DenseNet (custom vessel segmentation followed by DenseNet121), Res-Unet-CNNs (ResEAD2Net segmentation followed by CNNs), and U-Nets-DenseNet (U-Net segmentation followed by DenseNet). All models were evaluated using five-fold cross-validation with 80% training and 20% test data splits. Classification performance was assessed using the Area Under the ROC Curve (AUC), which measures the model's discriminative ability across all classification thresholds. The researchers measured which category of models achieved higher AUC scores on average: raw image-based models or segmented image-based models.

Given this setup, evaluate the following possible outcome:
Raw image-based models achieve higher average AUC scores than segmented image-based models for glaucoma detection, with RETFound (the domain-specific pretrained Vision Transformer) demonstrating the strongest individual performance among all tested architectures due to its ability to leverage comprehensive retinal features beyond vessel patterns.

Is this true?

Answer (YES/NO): NO